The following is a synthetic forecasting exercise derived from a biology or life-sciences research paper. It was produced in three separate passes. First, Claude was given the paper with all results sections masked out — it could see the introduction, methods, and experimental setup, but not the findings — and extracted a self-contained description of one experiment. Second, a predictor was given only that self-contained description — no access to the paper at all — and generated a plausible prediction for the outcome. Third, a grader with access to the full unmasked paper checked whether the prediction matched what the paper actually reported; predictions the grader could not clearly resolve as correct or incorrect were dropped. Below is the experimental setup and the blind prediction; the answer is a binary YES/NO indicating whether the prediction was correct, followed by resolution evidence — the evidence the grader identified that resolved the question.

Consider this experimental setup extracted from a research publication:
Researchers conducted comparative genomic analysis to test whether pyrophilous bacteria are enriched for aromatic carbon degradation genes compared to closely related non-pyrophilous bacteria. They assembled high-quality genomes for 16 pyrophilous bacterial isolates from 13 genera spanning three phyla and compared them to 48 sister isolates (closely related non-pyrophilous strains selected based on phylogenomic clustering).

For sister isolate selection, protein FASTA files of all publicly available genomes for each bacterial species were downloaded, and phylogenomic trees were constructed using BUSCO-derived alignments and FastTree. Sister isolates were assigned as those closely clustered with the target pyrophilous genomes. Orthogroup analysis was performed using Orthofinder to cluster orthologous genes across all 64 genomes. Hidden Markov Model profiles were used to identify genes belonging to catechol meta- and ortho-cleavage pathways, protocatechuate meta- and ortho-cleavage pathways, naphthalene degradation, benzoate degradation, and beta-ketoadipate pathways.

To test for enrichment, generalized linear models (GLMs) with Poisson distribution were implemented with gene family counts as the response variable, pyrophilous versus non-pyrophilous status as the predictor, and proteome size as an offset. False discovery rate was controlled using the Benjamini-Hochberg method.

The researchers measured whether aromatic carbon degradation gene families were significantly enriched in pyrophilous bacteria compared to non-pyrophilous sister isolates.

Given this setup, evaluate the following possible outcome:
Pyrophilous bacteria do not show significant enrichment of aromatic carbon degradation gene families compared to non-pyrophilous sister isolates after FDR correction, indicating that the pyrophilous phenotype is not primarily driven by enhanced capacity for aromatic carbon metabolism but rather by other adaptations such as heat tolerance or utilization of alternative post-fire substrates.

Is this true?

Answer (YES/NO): NO